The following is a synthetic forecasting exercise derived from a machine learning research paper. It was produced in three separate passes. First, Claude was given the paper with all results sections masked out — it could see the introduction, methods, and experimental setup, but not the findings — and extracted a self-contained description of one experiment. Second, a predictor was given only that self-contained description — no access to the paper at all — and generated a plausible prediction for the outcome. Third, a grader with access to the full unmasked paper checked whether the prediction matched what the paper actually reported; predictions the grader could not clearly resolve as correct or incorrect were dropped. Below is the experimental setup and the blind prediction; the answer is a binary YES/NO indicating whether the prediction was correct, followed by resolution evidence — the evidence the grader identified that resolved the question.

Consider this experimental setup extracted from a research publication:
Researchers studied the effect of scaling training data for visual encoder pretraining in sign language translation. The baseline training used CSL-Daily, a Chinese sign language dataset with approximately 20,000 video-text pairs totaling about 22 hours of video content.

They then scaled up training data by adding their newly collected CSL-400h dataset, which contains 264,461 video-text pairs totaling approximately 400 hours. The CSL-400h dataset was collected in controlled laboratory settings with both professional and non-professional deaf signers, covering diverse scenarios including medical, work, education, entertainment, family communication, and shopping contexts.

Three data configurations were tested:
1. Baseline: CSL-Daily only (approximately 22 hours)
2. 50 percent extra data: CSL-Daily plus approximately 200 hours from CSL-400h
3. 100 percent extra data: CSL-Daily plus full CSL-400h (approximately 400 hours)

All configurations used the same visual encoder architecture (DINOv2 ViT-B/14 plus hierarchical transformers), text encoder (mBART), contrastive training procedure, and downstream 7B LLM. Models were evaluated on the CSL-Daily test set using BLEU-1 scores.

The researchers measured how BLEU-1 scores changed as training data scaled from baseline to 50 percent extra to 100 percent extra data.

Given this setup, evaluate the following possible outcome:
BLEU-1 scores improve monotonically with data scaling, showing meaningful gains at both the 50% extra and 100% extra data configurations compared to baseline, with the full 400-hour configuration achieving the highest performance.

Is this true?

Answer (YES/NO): YES